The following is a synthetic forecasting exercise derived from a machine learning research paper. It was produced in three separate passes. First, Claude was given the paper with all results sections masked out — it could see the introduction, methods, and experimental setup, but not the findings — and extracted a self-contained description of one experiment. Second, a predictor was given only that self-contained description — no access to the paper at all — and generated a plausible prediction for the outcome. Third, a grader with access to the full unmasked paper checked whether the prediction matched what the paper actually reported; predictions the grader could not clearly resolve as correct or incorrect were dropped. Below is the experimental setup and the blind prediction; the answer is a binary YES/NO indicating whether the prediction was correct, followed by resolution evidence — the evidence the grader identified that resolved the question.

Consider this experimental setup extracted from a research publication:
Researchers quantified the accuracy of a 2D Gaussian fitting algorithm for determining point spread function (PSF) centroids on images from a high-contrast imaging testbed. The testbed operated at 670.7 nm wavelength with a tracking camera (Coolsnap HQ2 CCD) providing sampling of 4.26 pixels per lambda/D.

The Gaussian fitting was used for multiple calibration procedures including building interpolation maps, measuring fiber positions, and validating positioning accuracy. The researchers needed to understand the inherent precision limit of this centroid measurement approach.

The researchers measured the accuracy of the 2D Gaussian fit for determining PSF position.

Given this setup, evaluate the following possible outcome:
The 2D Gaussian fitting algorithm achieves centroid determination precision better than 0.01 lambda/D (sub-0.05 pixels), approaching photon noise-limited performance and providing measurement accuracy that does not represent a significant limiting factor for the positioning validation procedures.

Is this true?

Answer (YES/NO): NO